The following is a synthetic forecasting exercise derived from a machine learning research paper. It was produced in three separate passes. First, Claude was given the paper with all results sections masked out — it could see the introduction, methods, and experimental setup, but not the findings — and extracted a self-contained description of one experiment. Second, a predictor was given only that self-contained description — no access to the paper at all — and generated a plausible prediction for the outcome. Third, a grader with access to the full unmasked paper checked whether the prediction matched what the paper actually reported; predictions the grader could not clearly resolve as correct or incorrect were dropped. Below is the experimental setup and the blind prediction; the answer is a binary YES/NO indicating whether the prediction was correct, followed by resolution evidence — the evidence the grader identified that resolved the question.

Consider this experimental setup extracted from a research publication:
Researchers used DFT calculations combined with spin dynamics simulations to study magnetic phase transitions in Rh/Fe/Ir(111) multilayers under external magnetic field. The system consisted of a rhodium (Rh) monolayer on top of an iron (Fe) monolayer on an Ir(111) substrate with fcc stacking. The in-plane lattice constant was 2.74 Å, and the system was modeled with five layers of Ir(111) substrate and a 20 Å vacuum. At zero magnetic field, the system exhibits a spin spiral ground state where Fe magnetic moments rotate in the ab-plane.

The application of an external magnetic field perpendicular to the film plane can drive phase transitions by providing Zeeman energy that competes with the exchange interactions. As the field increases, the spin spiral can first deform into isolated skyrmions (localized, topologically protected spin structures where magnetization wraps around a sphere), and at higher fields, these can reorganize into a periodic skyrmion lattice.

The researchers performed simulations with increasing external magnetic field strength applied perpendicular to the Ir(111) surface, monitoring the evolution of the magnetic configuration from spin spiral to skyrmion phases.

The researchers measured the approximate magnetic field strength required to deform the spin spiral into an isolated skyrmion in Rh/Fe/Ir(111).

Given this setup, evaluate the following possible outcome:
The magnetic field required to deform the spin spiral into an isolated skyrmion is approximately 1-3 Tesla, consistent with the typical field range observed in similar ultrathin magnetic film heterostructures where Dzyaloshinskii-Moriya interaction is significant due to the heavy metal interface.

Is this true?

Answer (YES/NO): NO